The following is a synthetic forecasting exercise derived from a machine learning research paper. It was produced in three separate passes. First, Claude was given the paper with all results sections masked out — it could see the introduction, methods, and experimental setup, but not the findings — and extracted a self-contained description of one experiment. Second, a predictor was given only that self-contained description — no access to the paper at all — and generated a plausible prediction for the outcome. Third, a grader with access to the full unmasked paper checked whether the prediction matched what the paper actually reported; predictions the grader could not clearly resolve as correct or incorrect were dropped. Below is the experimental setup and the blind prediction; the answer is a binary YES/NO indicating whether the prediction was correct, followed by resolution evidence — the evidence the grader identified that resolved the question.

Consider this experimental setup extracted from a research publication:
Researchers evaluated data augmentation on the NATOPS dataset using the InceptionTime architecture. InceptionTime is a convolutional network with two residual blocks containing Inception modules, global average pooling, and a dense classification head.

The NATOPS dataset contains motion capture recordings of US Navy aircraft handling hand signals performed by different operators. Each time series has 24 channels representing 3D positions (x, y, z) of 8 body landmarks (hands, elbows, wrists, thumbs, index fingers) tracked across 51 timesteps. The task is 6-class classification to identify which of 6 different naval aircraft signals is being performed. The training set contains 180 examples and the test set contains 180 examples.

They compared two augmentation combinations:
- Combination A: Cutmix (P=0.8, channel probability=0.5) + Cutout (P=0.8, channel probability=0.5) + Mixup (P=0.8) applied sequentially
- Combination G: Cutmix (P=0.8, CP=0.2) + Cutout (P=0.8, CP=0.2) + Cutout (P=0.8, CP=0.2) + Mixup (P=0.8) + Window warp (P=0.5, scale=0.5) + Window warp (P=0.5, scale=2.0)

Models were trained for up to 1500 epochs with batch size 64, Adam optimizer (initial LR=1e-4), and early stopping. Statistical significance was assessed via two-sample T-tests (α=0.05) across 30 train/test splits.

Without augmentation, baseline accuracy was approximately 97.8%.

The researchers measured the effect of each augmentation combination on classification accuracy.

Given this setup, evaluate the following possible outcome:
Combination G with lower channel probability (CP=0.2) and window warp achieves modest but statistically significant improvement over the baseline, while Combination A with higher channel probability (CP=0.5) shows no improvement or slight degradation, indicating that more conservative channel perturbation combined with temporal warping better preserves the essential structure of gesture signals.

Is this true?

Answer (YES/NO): NO